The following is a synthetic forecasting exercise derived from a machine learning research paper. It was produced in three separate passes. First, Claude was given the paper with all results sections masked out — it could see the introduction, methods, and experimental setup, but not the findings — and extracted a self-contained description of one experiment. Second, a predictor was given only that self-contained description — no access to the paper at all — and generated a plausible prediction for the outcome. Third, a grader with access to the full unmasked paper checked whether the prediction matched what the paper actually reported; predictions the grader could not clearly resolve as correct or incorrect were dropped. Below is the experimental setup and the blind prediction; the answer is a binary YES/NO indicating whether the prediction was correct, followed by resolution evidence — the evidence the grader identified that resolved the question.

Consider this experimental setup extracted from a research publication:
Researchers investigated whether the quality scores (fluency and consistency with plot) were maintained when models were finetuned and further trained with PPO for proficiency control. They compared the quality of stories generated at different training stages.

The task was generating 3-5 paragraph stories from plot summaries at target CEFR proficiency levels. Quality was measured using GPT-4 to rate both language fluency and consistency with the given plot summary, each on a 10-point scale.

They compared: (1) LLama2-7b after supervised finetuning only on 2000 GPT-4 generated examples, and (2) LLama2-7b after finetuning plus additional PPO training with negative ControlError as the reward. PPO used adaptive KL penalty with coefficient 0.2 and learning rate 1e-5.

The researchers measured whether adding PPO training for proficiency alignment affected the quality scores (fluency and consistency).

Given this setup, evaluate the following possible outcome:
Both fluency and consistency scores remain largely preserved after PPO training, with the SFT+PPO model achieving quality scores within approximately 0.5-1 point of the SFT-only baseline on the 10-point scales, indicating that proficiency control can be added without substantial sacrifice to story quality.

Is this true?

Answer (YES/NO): YES